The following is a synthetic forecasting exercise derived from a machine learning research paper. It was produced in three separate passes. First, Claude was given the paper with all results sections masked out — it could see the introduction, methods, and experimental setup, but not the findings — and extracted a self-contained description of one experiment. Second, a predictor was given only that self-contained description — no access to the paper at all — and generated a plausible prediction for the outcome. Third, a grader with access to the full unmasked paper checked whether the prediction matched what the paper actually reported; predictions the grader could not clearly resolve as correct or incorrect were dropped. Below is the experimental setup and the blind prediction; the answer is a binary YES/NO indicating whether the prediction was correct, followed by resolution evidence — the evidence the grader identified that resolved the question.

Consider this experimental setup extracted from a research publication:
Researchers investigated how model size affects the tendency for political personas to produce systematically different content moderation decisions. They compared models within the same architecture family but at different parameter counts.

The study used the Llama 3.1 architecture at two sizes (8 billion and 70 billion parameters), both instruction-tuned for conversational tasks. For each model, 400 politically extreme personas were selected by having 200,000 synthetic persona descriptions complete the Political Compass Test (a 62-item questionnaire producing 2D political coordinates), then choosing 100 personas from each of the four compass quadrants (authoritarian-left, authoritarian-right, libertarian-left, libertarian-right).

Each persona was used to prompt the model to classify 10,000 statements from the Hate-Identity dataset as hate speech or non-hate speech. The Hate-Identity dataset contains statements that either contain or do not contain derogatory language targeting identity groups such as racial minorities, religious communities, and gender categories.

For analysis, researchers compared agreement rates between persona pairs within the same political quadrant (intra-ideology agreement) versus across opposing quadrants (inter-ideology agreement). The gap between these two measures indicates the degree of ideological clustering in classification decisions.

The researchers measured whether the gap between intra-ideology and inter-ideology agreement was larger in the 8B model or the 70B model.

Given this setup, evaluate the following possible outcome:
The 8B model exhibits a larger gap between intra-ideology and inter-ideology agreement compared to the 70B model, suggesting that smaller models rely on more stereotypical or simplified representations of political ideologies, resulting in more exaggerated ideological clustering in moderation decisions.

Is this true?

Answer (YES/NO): NO